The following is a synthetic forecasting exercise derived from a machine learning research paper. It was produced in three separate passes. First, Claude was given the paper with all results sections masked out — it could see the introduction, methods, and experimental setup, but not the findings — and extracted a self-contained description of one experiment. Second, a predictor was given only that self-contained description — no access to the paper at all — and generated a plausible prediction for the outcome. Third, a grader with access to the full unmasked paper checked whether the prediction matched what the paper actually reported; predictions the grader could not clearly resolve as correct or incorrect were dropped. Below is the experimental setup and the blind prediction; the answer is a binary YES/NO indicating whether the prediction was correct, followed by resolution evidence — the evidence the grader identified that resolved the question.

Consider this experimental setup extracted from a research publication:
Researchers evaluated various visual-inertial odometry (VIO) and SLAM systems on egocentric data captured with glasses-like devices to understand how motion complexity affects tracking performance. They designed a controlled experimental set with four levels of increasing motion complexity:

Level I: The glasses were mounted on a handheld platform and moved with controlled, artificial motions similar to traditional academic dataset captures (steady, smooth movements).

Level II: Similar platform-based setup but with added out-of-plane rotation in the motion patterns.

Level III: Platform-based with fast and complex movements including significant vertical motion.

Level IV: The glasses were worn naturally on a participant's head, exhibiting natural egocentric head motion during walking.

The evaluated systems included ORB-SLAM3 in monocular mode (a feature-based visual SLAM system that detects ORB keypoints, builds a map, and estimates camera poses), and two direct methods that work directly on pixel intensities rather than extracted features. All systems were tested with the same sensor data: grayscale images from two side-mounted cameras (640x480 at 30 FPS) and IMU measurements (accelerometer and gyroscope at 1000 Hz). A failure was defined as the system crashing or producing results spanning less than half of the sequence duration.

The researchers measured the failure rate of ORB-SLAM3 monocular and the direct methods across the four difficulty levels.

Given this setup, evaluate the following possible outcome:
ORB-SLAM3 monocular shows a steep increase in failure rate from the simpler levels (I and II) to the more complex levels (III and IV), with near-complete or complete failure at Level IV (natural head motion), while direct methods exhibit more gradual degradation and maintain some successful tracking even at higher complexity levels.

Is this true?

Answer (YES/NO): NO